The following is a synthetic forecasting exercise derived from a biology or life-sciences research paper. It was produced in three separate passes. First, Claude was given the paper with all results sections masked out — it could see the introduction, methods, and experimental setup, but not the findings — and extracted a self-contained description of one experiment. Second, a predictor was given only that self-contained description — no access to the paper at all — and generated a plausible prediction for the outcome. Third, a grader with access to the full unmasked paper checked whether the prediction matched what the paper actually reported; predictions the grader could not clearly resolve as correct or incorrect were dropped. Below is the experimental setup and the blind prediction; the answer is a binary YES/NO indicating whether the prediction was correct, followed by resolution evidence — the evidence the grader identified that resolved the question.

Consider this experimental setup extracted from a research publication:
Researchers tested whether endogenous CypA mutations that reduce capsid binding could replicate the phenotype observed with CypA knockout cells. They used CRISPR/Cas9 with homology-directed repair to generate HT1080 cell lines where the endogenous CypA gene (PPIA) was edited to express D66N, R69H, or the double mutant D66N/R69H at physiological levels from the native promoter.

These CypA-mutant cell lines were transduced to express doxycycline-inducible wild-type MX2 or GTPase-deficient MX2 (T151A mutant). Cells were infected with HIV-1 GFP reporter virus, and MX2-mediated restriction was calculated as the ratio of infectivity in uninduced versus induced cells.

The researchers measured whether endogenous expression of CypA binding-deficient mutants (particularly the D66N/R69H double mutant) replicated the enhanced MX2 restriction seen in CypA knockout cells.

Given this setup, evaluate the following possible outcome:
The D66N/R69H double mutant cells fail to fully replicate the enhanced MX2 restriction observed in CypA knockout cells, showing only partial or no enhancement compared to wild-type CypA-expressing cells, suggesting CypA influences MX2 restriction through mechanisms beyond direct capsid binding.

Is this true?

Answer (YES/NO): NO